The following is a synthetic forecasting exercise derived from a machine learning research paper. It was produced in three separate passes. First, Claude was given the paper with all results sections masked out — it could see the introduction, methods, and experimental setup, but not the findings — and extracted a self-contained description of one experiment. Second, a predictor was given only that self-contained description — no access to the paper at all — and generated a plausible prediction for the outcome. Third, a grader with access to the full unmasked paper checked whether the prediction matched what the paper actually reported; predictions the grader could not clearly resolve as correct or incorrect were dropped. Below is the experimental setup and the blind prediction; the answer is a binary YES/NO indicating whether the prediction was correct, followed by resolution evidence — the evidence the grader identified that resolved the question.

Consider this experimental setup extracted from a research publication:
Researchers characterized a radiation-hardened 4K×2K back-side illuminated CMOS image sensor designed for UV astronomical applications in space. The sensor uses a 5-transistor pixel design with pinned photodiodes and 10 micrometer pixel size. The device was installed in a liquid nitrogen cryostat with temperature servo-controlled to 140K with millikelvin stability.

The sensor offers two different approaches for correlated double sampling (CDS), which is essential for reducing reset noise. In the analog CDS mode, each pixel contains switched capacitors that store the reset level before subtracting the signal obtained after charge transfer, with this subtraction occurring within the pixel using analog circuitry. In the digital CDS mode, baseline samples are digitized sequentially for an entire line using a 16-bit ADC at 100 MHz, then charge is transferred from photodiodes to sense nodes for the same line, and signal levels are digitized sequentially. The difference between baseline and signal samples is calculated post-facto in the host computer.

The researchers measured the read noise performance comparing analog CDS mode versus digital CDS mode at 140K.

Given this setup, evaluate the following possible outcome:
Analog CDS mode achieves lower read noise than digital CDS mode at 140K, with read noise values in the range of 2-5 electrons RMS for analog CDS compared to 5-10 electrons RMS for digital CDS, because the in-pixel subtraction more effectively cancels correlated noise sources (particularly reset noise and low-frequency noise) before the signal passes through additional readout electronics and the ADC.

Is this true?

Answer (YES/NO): NO